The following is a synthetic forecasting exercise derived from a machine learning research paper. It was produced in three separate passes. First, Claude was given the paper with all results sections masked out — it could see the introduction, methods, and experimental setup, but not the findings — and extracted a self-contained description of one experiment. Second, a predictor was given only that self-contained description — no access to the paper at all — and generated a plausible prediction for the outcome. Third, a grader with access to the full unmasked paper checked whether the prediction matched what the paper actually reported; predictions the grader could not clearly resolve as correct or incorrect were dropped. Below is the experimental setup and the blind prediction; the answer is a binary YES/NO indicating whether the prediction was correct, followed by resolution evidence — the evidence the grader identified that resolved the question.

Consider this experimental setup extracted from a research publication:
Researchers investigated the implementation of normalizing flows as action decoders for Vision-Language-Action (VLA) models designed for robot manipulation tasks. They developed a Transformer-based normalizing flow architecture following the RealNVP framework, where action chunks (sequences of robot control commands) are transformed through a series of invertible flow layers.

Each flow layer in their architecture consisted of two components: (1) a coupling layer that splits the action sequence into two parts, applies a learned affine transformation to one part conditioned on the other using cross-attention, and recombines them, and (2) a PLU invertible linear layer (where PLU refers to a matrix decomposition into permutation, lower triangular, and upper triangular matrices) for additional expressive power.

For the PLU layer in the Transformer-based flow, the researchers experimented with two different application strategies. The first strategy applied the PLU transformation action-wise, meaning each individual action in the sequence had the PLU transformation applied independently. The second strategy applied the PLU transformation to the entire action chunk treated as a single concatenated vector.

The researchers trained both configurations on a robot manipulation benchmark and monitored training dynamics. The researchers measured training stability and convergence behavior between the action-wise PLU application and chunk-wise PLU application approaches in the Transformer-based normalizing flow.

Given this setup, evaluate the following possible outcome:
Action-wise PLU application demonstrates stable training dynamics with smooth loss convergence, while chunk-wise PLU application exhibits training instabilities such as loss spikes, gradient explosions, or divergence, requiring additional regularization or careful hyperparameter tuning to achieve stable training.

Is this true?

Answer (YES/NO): NO